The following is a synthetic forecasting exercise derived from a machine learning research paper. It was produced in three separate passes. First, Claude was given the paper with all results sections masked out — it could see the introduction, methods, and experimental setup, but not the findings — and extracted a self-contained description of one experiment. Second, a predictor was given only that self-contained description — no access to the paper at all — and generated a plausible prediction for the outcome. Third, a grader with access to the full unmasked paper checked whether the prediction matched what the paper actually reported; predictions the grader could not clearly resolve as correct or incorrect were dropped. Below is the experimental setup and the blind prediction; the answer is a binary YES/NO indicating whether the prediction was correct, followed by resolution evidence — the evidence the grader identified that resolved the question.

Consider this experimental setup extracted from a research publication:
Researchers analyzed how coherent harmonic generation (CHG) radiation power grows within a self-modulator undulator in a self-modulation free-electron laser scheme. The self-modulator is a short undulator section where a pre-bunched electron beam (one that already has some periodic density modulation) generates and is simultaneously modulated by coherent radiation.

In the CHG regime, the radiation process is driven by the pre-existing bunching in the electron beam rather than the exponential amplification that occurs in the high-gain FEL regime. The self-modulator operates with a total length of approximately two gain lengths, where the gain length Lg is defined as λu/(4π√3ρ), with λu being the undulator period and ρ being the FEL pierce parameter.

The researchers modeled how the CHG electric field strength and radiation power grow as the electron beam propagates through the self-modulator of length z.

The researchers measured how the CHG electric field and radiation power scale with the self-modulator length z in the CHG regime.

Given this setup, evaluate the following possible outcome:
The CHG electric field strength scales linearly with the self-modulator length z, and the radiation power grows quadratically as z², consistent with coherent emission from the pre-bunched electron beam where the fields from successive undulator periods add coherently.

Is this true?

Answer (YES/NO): YES